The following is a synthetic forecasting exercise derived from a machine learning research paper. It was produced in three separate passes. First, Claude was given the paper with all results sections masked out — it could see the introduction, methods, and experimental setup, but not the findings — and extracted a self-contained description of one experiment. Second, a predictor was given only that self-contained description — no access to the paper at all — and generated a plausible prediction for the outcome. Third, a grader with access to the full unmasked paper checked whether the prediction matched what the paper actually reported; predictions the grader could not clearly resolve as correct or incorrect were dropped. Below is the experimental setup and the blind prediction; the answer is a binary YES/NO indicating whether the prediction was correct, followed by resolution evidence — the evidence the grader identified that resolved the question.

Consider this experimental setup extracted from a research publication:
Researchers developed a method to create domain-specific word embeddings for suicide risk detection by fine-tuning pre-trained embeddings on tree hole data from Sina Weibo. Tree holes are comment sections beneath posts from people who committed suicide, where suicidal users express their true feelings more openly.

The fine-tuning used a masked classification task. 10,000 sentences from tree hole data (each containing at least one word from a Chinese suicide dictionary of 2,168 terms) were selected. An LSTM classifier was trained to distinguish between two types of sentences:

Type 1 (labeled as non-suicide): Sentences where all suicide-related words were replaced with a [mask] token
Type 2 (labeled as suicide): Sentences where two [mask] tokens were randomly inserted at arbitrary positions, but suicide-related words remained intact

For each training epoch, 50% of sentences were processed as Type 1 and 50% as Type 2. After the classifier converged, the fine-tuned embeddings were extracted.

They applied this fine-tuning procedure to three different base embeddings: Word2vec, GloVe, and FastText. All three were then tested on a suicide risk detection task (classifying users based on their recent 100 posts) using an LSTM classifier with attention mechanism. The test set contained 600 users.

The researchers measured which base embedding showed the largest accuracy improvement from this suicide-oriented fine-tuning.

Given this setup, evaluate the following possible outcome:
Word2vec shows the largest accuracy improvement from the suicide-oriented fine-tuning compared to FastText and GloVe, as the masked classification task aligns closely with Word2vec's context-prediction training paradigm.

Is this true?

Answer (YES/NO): YES